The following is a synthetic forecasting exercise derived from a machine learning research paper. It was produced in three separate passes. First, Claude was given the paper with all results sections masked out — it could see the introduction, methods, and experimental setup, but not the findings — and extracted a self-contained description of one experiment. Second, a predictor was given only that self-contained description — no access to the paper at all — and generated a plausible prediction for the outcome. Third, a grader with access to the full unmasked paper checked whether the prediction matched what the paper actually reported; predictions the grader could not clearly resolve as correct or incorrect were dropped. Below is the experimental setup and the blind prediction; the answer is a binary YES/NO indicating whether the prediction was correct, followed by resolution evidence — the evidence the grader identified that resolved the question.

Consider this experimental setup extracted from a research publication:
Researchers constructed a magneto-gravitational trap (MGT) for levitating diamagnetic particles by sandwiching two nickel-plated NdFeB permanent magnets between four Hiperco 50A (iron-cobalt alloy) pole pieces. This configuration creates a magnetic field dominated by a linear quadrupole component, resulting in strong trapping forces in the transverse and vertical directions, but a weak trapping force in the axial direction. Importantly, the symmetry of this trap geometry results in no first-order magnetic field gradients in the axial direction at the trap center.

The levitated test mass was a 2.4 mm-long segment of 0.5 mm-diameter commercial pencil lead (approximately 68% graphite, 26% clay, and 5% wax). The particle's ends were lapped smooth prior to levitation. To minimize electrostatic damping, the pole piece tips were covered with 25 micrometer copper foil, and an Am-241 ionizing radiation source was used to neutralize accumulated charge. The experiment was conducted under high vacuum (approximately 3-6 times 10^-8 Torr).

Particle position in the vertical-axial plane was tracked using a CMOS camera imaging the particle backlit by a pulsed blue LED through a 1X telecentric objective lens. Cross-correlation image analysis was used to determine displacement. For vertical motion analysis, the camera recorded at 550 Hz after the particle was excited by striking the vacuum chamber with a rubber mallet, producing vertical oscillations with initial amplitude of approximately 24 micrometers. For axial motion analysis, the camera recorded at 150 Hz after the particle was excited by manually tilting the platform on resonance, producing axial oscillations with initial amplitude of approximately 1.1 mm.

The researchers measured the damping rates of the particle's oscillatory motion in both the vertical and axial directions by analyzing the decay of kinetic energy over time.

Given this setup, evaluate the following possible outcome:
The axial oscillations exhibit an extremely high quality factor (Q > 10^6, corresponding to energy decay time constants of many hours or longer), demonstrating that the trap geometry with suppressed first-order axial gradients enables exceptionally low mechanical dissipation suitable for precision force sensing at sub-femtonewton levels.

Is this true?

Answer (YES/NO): NO